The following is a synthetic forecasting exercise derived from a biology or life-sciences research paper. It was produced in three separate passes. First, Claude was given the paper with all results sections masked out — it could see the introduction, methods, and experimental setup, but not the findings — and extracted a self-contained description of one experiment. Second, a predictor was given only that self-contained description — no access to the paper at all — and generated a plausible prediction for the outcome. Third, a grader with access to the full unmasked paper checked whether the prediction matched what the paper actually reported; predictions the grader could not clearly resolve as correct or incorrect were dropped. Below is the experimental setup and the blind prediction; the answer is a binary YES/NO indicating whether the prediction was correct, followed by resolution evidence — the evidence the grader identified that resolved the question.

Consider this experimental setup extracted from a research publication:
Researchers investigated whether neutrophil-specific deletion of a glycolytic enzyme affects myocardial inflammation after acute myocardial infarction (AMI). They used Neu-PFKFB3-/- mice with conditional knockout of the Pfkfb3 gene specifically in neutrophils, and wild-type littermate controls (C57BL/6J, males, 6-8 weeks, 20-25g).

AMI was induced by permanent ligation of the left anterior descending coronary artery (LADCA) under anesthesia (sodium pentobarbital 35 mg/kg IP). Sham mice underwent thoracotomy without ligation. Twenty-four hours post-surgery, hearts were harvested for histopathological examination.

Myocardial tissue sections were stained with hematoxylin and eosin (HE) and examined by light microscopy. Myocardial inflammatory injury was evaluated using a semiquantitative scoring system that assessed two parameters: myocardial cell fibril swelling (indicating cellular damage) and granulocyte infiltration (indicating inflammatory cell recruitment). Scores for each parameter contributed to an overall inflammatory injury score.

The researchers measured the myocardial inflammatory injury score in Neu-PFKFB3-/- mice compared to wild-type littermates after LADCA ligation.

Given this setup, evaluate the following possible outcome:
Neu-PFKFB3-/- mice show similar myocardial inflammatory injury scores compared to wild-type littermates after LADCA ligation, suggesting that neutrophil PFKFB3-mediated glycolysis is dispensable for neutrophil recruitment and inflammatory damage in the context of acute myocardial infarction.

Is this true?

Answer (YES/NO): NO